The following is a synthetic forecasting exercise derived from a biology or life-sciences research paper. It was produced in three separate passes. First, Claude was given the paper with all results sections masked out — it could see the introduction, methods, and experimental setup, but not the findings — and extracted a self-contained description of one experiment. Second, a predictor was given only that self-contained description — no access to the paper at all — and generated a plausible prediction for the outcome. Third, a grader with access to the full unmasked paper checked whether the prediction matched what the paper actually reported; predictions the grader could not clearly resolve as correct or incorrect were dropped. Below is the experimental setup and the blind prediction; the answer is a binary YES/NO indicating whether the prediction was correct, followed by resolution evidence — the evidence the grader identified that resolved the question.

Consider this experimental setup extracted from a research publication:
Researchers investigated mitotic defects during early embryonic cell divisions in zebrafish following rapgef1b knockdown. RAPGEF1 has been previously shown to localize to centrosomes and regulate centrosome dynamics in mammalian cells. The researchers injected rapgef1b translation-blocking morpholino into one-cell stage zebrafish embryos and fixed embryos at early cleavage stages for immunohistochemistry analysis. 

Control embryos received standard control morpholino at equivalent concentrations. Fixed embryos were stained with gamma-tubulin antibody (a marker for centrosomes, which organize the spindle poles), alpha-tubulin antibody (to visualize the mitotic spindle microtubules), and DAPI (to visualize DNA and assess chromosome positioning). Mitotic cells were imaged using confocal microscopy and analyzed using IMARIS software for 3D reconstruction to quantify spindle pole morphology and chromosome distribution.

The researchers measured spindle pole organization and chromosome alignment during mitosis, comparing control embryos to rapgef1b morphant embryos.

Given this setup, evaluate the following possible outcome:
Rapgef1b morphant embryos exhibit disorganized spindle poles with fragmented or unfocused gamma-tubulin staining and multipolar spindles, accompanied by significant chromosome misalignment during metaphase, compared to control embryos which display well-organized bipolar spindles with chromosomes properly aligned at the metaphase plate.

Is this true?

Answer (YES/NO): NO